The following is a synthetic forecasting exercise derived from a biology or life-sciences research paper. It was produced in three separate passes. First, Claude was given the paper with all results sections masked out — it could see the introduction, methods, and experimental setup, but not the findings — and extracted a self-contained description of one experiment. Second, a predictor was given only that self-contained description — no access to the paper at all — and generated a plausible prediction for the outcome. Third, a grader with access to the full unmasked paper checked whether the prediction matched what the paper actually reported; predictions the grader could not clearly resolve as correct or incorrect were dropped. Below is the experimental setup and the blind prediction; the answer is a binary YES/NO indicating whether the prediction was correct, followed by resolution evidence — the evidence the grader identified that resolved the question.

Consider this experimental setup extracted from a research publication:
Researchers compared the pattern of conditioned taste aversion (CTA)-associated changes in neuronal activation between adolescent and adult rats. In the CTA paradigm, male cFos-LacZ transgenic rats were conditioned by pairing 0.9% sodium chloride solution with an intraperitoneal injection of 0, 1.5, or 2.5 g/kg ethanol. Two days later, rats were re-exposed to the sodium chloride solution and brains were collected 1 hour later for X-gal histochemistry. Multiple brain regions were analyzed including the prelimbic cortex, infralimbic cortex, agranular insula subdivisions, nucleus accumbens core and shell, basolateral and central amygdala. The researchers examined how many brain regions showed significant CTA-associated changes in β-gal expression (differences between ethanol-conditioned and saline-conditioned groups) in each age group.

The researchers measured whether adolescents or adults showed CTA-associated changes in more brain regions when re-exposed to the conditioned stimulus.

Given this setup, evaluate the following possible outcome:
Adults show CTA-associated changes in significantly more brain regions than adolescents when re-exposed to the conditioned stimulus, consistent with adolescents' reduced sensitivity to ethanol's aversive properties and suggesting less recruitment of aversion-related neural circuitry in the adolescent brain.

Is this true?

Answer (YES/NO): YES